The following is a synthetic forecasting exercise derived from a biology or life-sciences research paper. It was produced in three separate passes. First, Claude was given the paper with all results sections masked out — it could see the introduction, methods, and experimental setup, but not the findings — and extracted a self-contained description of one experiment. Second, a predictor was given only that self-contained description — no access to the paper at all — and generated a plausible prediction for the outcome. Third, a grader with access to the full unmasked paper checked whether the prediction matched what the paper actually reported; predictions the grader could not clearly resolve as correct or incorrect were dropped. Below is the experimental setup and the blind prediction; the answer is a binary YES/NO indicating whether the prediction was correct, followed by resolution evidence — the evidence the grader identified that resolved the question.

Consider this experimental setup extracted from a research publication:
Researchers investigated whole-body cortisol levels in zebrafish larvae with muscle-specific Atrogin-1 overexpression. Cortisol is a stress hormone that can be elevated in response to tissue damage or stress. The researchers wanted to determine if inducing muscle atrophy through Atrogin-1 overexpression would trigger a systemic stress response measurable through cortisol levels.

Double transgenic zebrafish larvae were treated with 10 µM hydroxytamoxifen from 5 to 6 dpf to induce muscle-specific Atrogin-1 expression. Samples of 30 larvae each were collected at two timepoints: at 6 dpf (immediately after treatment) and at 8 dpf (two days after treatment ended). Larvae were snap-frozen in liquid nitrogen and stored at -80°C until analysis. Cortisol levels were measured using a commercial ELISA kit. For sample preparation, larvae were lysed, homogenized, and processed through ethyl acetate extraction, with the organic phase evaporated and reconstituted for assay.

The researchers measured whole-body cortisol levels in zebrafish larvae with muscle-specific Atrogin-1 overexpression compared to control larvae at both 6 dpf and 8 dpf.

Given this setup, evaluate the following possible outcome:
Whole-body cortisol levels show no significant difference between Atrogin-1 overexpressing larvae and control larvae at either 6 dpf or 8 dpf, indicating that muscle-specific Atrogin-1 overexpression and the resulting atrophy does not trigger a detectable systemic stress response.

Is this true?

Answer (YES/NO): NO